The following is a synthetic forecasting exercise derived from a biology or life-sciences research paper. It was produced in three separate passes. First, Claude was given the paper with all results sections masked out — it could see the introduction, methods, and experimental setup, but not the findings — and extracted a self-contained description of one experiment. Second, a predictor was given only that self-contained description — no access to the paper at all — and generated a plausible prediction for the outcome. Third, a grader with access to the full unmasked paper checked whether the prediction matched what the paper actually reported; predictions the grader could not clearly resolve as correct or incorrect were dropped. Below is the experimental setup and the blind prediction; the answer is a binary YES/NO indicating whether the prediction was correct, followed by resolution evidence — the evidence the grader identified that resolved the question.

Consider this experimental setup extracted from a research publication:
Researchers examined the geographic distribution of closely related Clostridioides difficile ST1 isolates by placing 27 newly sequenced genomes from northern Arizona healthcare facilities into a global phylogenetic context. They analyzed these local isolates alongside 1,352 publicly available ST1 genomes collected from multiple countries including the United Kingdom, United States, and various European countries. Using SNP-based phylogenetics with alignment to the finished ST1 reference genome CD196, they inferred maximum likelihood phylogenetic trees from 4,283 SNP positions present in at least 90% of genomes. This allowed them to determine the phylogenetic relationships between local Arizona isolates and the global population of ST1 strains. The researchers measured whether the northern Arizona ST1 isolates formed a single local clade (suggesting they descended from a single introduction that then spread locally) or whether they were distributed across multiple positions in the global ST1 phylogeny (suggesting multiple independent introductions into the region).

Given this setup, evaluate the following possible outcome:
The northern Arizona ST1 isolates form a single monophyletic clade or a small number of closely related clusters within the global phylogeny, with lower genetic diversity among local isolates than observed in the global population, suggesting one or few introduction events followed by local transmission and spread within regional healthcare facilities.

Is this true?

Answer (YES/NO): NO